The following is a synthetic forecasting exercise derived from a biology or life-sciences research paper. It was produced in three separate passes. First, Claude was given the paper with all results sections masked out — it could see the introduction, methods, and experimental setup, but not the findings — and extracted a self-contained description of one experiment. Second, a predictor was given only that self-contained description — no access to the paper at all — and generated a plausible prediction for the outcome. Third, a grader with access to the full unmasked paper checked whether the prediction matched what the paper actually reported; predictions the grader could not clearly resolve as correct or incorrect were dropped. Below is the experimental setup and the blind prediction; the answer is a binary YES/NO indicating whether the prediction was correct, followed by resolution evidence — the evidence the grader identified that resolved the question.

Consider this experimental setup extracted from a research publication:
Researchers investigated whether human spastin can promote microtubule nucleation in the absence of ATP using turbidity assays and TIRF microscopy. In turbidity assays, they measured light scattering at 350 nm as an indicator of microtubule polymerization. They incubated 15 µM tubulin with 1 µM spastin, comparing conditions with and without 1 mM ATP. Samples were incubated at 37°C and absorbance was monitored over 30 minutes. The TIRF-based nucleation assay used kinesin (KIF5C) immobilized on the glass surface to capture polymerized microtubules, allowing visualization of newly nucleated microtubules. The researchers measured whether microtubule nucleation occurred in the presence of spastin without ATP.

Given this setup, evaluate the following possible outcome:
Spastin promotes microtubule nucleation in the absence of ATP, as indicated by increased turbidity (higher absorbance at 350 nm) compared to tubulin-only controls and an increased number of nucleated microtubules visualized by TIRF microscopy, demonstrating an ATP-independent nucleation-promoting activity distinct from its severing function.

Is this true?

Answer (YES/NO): YES